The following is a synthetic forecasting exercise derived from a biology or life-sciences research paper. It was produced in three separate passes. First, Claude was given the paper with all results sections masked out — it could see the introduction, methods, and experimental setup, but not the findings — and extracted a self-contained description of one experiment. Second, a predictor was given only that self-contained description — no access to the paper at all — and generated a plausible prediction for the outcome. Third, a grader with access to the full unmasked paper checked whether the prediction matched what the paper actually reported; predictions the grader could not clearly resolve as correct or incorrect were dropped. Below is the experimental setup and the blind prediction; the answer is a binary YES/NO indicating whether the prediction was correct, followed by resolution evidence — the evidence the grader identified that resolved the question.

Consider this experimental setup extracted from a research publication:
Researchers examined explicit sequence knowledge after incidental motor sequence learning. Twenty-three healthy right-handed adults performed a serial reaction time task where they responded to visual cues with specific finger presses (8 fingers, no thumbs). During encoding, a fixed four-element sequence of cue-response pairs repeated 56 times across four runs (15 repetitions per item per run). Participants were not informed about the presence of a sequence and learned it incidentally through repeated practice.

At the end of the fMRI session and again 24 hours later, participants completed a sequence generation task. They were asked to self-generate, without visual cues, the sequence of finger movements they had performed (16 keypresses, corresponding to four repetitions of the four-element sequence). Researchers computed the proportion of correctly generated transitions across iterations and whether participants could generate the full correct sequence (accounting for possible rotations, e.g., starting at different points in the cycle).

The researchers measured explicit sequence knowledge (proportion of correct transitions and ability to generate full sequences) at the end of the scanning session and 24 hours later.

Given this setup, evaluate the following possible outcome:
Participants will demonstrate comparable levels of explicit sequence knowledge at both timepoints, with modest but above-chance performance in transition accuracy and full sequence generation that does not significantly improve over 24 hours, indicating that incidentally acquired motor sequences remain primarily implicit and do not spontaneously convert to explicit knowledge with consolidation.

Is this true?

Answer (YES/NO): YES